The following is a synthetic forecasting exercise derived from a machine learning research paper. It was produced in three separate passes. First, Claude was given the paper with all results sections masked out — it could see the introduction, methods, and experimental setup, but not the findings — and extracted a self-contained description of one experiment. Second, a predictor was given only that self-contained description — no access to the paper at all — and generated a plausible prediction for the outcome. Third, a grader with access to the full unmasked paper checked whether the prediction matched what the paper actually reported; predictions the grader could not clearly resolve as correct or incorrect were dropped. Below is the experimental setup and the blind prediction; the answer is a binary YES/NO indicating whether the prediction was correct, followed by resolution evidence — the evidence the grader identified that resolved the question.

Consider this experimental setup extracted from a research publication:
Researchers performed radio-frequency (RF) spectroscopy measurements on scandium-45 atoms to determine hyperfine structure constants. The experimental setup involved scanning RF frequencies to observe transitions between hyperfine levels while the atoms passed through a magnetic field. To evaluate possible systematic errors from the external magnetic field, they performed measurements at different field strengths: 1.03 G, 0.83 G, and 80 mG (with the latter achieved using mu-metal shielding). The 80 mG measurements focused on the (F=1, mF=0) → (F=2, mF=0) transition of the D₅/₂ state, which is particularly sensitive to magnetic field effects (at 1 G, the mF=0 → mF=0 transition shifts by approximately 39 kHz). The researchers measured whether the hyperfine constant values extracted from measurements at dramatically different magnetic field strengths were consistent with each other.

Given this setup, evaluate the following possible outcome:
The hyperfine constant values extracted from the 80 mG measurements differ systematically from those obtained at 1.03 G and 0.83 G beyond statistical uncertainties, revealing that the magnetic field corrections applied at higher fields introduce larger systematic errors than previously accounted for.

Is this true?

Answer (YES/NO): NO